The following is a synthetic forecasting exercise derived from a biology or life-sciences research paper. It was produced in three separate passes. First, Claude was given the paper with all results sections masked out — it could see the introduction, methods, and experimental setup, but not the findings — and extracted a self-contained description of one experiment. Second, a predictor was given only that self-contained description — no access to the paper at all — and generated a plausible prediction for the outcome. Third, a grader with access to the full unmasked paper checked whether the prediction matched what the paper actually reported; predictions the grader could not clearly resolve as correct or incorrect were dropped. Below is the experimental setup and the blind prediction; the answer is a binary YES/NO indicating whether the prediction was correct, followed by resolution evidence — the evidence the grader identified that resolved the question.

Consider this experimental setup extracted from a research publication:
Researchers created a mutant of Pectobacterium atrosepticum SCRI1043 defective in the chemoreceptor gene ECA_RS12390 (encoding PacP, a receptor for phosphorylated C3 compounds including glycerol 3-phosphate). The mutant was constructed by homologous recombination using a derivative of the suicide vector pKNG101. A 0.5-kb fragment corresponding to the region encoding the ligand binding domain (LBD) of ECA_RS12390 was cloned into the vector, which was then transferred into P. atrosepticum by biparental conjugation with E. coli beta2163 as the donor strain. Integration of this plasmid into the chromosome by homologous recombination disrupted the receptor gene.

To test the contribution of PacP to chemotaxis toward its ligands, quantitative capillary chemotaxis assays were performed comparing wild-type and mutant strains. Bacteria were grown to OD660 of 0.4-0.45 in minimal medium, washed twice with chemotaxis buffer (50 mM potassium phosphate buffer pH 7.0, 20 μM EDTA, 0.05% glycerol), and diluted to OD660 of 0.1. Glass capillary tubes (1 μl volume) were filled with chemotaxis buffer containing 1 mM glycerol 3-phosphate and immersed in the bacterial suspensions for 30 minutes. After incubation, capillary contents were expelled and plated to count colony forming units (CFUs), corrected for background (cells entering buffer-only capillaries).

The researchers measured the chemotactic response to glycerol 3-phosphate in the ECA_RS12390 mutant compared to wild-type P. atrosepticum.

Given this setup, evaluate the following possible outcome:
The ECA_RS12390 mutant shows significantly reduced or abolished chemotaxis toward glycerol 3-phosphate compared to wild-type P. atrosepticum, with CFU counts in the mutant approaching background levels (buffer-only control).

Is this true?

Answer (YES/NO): YES